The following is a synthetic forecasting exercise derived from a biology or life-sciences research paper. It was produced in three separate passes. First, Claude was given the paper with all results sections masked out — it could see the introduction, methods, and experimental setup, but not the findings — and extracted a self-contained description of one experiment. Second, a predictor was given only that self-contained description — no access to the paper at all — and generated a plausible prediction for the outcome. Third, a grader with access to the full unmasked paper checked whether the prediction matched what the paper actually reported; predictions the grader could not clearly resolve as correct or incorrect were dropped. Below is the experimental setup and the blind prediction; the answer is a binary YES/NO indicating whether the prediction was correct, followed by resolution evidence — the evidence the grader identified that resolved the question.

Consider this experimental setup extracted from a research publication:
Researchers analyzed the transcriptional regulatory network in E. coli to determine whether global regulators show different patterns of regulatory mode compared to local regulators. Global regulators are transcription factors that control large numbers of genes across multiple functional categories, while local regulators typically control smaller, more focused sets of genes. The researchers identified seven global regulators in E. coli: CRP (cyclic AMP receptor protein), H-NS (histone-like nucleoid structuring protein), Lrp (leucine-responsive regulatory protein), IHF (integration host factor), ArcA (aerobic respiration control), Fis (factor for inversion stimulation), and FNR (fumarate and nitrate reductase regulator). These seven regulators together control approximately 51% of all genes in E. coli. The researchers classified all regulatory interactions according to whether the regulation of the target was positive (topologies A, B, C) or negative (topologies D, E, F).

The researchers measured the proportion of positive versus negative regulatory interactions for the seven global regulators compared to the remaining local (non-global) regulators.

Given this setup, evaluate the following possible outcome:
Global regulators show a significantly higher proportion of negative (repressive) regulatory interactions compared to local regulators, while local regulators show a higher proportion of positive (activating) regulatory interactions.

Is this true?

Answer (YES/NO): NO